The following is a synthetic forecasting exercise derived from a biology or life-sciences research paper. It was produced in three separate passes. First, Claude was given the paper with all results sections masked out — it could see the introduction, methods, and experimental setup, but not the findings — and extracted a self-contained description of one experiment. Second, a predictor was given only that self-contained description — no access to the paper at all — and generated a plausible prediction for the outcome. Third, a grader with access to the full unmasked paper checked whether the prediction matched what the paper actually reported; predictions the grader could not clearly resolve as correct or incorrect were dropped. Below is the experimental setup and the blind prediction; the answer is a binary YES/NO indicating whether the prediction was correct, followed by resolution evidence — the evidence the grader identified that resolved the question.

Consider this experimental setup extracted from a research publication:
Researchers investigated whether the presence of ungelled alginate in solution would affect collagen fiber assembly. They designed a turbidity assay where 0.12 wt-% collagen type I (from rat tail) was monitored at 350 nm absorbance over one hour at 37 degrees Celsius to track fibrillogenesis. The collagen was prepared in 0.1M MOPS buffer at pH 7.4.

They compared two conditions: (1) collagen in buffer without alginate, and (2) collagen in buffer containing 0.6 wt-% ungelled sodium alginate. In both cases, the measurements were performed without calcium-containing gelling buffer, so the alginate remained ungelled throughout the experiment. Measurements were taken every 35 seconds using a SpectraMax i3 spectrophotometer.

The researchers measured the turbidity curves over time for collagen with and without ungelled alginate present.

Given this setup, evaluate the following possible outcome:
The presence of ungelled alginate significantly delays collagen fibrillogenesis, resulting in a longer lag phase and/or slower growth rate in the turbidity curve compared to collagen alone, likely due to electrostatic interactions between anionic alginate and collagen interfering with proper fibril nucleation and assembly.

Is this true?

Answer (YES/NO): NO